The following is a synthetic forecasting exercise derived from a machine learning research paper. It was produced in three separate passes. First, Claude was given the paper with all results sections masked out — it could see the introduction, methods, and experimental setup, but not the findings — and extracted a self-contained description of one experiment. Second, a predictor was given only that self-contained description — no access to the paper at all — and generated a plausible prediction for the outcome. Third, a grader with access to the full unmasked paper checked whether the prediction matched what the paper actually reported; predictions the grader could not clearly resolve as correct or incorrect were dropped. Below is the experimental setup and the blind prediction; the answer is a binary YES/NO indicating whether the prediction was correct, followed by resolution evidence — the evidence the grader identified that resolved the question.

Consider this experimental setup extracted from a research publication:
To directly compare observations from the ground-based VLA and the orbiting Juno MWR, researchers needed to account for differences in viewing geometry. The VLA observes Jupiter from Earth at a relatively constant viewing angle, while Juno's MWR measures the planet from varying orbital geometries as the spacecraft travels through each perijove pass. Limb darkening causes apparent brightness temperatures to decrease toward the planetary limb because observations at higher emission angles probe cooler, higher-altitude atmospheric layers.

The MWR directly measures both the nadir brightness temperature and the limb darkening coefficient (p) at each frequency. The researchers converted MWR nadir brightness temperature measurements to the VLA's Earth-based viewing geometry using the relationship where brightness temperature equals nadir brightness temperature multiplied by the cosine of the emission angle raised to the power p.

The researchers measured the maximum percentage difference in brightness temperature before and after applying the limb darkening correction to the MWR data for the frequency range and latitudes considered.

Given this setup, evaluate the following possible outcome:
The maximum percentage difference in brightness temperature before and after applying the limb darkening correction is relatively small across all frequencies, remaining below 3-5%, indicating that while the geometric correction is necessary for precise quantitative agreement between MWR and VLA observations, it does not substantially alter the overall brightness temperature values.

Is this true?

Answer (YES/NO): YES